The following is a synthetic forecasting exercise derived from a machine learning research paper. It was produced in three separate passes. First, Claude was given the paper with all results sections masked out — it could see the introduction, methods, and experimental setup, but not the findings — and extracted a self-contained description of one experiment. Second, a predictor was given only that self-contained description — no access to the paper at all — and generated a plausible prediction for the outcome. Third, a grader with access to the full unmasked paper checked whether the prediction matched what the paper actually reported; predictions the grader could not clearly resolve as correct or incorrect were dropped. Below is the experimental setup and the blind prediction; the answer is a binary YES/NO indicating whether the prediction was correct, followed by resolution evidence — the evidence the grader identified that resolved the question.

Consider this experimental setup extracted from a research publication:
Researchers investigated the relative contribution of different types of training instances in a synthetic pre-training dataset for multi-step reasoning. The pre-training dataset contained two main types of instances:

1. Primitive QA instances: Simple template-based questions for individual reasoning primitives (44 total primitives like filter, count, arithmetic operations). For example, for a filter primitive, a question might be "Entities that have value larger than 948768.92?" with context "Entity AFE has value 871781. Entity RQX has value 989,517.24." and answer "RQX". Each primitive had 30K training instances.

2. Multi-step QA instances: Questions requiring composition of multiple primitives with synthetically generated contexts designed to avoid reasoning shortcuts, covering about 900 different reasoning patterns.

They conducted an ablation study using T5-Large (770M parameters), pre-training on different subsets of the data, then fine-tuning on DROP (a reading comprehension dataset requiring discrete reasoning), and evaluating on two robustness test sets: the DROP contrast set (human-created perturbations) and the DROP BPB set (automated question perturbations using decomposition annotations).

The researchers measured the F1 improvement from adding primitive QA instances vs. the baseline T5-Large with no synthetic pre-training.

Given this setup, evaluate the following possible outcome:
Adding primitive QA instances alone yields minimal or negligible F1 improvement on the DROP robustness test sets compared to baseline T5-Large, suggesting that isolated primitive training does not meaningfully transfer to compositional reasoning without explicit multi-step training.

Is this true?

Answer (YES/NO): NO